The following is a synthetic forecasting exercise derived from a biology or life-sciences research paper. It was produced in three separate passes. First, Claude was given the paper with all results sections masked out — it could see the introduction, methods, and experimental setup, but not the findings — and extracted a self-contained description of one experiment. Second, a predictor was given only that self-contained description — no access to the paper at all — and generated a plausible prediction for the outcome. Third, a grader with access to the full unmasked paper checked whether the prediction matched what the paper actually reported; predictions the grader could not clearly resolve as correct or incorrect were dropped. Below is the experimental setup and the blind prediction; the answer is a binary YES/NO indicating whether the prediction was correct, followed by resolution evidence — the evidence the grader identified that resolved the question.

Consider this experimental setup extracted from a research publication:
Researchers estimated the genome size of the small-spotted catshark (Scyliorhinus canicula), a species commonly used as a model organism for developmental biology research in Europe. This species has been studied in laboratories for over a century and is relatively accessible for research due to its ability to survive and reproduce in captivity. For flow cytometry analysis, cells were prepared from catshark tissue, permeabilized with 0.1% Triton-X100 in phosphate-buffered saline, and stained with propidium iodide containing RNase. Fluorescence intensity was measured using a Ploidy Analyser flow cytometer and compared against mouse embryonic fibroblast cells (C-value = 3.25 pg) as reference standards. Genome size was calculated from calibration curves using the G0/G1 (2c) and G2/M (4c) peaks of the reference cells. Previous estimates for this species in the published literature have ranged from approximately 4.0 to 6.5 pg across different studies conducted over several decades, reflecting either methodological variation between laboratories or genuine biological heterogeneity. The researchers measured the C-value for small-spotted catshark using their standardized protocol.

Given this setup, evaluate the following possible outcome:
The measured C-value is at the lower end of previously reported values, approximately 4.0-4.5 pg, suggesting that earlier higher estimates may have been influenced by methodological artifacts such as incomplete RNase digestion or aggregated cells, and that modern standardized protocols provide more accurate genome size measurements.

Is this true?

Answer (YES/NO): NO